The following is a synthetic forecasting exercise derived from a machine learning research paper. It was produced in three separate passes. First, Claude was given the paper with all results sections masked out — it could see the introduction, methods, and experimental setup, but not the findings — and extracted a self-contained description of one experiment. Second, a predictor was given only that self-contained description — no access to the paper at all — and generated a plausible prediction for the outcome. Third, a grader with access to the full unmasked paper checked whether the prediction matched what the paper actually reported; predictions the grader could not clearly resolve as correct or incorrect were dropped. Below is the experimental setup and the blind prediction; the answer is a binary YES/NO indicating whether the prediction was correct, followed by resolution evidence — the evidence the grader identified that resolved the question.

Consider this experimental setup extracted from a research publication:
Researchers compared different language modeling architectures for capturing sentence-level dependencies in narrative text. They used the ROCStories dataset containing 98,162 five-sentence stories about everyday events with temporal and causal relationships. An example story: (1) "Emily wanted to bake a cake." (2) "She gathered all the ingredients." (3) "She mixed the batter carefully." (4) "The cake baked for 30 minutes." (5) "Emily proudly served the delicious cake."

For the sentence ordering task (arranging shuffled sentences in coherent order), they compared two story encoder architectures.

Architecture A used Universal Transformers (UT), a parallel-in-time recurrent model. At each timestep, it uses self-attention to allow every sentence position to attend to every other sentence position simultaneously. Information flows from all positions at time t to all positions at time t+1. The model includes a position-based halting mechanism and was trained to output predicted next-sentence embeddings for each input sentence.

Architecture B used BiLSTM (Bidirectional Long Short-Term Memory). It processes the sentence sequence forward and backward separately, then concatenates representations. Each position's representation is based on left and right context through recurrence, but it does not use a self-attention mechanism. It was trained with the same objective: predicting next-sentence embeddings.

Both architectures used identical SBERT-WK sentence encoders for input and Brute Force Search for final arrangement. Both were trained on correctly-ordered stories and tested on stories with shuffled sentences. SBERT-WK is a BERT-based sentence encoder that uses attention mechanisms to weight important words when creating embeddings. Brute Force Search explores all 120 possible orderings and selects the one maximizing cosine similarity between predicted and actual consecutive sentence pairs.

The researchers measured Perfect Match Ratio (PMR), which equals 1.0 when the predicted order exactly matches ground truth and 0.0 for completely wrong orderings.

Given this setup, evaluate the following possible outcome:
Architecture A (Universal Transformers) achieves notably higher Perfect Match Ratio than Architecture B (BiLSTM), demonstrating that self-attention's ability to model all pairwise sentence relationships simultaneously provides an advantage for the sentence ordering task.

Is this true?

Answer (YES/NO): YES